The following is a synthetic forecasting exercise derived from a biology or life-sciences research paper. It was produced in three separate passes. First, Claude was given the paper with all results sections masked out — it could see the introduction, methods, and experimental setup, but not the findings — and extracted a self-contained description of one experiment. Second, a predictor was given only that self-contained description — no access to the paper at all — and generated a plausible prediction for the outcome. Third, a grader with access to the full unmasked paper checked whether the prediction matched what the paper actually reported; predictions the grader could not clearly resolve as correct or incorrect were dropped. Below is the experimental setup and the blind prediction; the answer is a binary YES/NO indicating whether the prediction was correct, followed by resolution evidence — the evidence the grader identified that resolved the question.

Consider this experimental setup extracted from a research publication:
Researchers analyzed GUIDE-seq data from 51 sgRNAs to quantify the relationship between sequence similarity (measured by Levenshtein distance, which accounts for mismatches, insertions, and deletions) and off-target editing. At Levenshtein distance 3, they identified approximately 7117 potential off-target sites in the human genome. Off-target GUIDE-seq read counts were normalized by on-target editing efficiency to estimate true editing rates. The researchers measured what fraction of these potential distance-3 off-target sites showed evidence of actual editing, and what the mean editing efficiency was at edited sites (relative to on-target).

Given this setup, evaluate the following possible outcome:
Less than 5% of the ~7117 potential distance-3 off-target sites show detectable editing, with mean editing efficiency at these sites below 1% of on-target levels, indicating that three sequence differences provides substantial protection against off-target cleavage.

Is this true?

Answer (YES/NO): NO